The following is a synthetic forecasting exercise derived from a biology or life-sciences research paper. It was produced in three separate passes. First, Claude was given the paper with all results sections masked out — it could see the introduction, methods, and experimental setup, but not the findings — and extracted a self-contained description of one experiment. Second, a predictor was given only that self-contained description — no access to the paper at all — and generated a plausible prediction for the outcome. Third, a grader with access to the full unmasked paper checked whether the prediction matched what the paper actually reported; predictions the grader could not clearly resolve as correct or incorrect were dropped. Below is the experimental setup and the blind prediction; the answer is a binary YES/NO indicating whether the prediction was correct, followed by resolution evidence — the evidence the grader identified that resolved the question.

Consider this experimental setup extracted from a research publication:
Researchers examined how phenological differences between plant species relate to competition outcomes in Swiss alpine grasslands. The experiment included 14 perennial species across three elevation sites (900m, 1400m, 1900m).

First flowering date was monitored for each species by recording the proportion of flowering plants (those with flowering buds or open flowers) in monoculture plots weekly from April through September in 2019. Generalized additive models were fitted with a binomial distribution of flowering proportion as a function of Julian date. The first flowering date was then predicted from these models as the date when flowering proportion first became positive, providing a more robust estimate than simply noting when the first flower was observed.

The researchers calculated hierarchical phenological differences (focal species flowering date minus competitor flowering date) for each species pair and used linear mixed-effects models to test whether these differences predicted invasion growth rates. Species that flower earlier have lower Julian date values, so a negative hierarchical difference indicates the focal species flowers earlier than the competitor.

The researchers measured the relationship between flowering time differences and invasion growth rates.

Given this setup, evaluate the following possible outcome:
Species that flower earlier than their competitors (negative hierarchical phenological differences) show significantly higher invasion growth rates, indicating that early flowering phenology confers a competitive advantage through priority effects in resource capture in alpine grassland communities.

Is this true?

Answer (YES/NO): NO